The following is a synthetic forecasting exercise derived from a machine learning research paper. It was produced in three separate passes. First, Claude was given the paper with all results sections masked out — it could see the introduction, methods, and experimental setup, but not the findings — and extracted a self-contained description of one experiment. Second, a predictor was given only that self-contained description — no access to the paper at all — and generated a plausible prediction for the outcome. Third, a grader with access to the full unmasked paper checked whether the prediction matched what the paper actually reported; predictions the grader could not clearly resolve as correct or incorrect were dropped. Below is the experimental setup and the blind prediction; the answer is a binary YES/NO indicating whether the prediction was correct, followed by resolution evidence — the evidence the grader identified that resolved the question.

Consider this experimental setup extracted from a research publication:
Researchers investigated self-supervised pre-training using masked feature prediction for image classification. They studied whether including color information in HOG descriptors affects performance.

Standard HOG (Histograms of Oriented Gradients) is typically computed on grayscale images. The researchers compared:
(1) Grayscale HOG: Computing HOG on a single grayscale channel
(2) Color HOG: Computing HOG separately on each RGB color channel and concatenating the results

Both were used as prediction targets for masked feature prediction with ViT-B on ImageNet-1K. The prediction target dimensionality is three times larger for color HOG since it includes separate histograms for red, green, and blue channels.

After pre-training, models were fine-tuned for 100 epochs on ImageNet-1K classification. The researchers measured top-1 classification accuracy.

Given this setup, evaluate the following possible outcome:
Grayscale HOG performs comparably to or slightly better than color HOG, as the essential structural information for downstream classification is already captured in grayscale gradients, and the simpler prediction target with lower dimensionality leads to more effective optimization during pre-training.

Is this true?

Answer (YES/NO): NO